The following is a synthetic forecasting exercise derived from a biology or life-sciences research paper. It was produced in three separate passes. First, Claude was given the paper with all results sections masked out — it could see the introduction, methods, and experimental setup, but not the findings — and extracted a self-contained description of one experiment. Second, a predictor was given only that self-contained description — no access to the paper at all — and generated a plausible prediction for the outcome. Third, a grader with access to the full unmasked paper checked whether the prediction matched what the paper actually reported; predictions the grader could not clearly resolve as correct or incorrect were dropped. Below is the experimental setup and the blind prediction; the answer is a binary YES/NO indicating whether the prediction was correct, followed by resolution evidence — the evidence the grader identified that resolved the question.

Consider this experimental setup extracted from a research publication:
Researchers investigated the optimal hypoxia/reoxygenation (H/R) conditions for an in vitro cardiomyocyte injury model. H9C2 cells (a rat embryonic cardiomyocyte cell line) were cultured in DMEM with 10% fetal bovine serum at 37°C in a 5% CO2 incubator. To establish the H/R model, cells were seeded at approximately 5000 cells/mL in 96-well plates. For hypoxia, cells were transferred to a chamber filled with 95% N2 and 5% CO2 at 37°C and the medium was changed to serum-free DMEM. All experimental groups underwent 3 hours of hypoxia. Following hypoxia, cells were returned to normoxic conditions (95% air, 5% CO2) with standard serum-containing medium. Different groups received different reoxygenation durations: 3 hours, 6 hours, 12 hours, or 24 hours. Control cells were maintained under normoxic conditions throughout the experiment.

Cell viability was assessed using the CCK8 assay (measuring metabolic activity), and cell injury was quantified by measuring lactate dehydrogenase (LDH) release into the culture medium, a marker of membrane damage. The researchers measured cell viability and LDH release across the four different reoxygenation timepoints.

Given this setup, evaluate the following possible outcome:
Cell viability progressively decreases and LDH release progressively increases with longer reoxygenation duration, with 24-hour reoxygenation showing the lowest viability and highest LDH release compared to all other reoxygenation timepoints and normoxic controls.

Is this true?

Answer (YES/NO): NO